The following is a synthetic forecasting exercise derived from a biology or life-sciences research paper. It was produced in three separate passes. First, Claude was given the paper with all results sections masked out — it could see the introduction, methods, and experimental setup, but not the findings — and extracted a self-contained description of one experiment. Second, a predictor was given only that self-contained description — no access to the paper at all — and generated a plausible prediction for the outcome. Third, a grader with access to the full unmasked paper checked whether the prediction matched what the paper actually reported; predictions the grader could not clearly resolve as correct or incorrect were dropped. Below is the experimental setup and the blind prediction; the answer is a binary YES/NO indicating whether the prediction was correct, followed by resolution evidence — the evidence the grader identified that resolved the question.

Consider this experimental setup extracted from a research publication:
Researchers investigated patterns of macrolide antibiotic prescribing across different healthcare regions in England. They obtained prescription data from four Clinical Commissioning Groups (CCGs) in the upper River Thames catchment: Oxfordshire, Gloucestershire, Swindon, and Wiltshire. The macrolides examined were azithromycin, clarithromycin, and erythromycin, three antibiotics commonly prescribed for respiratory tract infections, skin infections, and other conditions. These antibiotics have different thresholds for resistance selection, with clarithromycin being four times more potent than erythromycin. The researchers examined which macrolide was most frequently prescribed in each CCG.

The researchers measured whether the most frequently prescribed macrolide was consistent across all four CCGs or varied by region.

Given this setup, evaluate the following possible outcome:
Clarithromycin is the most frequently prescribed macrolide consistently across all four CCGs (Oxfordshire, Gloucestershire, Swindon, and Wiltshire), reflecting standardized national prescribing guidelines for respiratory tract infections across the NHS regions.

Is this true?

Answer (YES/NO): NO